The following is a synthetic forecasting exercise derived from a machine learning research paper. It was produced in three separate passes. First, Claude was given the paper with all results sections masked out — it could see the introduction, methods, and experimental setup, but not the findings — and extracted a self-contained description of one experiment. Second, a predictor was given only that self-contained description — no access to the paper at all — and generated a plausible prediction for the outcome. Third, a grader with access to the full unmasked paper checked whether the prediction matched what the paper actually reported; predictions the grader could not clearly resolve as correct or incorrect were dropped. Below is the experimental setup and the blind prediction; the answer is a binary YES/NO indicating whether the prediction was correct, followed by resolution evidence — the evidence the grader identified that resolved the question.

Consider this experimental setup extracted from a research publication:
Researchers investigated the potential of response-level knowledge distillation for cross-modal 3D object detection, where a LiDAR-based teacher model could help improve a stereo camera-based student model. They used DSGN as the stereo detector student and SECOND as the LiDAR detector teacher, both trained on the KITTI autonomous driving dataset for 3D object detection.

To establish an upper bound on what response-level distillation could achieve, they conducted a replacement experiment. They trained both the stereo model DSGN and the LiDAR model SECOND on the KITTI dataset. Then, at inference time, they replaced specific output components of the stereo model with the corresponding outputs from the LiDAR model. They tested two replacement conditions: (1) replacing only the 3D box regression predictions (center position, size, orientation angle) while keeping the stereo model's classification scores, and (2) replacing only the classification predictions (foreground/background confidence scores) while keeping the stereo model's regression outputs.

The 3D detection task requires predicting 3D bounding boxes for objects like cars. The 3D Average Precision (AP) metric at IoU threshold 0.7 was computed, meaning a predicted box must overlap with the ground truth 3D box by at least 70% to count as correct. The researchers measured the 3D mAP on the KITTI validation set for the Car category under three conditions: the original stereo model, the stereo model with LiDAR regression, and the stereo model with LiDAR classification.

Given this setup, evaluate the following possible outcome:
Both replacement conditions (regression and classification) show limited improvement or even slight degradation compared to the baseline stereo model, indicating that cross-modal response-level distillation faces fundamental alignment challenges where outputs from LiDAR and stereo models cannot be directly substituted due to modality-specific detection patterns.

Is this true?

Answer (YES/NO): NO